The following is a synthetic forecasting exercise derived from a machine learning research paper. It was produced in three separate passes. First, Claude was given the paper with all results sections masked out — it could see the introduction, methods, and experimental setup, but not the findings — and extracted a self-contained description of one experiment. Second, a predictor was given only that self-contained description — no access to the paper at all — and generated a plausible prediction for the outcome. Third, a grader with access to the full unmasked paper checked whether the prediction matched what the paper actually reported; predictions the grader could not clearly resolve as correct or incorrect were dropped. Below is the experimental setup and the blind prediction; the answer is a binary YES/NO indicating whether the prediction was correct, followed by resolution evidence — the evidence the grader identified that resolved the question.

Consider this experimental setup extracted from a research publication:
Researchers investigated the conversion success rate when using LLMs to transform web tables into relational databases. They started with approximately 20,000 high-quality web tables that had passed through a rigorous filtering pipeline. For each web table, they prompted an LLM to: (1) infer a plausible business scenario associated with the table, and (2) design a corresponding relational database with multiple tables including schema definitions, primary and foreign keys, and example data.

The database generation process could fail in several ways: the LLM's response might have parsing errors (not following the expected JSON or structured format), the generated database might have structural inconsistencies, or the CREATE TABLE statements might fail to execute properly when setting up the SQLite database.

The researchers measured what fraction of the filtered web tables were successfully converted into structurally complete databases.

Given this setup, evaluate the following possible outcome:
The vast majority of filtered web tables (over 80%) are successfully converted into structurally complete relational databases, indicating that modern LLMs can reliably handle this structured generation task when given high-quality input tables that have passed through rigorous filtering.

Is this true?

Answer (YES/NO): YES